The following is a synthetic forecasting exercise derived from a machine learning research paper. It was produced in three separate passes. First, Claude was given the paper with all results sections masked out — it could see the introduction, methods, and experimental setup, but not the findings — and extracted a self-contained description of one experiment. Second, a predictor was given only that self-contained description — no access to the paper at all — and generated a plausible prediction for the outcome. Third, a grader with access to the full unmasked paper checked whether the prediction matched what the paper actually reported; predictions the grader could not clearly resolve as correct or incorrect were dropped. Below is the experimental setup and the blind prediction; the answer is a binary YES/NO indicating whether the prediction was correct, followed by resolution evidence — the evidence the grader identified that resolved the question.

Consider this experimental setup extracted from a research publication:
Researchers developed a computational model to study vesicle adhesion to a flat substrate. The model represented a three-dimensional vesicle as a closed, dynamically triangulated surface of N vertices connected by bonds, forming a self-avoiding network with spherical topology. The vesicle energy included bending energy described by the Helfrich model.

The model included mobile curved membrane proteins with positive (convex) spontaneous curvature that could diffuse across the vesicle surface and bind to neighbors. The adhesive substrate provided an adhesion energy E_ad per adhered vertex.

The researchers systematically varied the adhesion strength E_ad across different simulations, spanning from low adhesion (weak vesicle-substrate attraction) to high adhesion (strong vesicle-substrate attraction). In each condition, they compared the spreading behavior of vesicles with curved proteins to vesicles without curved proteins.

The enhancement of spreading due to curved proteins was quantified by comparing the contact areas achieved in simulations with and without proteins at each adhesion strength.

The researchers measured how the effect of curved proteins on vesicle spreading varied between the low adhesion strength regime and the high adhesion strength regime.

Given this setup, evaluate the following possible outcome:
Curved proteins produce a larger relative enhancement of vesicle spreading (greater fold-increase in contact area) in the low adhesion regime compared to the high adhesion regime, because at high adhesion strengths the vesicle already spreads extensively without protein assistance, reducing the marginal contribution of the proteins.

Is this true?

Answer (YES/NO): YES